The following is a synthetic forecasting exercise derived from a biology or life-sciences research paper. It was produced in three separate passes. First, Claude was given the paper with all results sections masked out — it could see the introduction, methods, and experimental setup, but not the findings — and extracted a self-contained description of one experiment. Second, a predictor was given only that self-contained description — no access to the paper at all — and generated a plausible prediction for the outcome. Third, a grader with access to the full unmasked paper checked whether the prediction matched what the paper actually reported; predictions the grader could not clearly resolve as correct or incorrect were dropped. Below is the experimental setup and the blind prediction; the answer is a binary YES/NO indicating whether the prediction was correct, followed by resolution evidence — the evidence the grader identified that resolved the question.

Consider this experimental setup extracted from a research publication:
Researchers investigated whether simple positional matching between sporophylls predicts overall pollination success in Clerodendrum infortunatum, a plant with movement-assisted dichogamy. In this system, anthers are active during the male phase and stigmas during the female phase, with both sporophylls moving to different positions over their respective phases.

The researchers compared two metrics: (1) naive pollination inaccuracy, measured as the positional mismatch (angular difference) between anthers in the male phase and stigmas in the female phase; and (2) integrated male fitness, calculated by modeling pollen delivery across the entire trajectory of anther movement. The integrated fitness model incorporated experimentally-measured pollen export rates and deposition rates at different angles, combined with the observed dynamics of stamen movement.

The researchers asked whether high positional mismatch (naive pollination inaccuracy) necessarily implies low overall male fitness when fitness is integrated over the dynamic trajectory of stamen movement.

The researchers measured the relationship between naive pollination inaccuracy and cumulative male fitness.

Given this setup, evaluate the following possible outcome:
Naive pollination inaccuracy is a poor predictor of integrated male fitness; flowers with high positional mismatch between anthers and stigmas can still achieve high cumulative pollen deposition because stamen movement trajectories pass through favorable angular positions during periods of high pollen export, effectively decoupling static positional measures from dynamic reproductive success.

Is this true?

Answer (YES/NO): YES